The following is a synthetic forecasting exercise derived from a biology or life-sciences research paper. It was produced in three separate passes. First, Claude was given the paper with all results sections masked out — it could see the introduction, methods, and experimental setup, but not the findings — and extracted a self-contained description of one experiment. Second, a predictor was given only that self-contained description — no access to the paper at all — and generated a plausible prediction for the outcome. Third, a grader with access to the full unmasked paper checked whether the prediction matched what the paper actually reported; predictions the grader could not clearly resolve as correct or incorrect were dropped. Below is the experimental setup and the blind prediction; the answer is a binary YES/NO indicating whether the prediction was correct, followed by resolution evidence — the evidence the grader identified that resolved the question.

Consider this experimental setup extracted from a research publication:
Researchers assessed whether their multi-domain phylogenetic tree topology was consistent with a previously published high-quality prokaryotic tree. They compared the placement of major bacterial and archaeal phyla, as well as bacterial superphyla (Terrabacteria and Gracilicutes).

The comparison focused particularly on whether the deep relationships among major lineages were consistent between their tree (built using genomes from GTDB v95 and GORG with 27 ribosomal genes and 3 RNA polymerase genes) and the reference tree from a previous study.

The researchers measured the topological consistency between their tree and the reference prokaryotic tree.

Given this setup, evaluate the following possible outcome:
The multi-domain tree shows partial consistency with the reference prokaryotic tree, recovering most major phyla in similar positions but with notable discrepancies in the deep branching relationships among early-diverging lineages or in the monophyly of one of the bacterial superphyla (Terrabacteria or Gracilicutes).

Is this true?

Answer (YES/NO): NO